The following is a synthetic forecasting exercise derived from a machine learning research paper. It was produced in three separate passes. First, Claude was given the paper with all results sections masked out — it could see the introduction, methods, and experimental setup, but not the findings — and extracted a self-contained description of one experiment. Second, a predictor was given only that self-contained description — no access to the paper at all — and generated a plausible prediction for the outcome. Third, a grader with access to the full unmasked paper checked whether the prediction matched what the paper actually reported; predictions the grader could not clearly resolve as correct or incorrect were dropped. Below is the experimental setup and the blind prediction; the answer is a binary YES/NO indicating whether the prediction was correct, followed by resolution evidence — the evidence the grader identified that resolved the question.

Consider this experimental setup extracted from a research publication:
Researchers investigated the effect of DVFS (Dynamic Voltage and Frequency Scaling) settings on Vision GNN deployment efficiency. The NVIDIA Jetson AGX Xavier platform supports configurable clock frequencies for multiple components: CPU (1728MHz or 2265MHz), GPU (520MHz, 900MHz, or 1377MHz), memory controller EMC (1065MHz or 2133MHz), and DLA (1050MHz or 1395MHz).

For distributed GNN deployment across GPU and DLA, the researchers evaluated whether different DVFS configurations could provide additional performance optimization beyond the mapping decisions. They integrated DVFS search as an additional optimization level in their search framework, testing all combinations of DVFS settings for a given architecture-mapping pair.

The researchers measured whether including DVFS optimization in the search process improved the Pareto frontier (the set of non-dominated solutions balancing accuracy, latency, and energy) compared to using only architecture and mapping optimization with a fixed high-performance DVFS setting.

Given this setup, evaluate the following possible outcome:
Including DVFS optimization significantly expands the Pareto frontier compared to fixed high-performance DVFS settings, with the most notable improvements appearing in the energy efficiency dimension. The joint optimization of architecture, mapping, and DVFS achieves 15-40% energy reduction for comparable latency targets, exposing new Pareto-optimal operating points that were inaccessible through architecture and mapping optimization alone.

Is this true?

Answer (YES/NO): NO